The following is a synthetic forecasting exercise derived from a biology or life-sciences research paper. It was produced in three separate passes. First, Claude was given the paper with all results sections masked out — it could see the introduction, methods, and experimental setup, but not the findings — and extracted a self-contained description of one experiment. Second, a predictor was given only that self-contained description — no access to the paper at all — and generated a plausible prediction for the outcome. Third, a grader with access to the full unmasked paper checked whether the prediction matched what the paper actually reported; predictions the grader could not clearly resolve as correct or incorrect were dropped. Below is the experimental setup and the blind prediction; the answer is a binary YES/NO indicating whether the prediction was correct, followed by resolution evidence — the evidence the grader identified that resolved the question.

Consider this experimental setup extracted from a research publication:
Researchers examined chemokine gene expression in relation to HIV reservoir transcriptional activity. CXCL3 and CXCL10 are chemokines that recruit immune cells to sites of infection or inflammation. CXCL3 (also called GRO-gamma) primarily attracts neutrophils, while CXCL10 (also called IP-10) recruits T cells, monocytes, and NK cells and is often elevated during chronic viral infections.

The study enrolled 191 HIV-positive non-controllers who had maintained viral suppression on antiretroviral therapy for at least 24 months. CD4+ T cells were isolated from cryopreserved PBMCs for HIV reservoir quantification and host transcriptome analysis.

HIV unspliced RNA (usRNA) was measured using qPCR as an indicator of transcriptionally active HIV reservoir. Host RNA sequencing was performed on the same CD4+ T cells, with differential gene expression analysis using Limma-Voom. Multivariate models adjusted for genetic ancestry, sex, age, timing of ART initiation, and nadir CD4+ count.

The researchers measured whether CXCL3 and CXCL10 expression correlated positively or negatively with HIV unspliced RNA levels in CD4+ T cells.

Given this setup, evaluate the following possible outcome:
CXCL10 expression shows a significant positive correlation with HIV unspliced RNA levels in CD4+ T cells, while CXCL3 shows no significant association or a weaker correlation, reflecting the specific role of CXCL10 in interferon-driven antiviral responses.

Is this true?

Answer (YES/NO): NO